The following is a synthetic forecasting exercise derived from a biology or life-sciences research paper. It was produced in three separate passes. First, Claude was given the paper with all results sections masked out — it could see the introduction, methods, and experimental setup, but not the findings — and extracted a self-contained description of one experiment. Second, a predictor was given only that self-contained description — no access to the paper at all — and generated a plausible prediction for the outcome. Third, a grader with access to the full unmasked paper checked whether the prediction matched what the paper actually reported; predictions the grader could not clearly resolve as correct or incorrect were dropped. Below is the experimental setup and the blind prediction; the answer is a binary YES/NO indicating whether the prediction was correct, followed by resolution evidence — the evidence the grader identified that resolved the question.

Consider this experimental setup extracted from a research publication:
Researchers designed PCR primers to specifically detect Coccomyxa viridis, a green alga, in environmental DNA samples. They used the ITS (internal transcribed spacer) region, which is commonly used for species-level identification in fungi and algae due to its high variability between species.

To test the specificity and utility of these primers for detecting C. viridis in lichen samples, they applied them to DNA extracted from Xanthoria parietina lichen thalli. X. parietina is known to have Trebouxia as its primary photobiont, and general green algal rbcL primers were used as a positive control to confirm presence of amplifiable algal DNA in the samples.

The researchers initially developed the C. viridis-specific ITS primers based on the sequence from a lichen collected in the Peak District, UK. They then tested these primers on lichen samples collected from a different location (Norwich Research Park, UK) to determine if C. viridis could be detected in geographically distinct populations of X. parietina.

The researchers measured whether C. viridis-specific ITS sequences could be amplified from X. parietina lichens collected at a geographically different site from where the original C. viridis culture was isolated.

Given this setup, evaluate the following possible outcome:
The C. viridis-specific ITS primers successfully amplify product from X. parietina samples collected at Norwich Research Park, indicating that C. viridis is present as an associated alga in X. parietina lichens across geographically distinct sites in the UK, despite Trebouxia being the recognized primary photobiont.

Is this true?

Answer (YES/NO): YES